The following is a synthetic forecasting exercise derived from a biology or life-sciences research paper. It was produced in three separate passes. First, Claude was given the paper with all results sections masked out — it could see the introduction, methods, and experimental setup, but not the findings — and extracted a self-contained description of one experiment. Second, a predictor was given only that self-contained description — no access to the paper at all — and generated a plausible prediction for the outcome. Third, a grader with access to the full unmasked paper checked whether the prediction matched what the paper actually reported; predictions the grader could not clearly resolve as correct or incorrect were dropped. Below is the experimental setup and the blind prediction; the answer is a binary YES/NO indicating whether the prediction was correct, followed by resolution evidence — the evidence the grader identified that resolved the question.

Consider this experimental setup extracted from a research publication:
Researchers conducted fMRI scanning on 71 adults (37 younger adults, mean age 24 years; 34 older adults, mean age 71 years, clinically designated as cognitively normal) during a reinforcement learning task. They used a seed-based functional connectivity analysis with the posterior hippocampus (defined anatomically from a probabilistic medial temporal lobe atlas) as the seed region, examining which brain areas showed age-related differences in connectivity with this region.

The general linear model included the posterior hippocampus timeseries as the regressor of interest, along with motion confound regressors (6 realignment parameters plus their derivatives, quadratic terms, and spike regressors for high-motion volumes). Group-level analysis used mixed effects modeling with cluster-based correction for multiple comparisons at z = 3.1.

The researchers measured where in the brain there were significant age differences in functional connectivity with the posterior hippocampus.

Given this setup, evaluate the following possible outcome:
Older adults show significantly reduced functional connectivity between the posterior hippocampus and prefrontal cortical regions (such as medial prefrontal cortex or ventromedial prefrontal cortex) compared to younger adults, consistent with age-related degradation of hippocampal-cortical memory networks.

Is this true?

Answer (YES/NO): YES